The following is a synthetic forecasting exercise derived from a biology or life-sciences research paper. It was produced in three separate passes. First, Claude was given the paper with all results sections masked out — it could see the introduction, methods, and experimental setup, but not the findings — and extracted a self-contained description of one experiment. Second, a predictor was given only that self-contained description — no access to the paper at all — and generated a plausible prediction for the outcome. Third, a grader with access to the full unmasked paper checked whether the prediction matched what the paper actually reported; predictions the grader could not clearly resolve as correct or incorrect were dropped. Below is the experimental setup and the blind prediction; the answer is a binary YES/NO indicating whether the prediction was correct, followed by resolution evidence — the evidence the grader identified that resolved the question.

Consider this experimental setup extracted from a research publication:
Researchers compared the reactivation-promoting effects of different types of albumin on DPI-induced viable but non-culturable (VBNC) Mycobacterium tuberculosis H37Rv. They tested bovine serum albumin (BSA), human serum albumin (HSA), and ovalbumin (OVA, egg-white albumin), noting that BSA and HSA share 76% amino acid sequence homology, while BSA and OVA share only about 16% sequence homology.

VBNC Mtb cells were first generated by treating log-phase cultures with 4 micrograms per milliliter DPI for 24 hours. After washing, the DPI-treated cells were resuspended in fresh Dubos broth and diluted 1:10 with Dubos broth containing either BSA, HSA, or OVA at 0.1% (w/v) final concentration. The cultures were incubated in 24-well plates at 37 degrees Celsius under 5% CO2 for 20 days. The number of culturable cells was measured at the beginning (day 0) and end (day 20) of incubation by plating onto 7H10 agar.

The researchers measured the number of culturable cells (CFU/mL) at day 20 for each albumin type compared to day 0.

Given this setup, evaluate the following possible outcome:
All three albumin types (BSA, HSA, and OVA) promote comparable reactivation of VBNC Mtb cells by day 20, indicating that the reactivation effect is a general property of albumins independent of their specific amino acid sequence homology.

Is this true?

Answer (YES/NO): NO